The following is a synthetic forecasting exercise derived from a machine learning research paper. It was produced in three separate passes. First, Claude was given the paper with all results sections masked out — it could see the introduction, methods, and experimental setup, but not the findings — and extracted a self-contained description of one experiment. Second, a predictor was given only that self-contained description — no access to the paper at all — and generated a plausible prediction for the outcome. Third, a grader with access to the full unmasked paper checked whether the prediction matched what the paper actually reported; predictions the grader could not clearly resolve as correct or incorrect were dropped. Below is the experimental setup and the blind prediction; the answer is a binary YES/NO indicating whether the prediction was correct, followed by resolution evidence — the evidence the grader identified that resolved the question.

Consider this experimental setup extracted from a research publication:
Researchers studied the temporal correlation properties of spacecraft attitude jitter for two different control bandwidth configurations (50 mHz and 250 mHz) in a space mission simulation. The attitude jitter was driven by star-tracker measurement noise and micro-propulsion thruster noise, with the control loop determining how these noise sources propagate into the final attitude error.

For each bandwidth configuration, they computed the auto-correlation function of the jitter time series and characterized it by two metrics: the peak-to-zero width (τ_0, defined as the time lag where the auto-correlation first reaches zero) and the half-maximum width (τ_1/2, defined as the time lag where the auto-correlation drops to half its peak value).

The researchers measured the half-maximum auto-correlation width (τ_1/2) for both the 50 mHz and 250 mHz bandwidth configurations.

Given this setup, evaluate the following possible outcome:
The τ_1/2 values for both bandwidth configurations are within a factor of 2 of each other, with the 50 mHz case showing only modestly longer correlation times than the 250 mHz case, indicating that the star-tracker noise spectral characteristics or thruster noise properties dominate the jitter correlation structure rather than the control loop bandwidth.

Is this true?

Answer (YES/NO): NO